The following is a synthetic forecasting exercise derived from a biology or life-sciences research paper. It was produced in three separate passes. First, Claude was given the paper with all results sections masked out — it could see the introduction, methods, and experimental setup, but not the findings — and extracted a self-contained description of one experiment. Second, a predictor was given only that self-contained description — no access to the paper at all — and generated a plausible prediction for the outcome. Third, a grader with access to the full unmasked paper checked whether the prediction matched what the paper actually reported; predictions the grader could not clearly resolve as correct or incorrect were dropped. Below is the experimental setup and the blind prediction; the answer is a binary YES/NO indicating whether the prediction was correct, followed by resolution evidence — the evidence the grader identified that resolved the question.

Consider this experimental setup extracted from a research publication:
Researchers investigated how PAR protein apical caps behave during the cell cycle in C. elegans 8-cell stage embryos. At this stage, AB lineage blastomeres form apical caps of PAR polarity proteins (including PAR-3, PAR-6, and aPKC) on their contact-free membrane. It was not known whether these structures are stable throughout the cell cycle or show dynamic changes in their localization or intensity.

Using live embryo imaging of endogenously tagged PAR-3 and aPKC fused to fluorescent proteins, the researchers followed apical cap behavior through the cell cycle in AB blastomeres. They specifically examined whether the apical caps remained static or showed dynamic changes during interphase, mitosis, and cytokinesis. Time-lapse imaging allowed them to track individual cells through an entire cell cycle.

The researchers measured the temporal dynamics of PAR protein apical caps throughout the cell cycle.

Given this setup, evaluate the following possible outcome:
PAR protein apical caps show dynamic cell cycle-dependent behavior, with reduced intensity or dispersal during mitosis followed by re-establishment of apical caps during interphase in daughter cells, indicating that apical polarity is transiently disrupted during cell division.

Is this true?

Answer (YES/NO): YES